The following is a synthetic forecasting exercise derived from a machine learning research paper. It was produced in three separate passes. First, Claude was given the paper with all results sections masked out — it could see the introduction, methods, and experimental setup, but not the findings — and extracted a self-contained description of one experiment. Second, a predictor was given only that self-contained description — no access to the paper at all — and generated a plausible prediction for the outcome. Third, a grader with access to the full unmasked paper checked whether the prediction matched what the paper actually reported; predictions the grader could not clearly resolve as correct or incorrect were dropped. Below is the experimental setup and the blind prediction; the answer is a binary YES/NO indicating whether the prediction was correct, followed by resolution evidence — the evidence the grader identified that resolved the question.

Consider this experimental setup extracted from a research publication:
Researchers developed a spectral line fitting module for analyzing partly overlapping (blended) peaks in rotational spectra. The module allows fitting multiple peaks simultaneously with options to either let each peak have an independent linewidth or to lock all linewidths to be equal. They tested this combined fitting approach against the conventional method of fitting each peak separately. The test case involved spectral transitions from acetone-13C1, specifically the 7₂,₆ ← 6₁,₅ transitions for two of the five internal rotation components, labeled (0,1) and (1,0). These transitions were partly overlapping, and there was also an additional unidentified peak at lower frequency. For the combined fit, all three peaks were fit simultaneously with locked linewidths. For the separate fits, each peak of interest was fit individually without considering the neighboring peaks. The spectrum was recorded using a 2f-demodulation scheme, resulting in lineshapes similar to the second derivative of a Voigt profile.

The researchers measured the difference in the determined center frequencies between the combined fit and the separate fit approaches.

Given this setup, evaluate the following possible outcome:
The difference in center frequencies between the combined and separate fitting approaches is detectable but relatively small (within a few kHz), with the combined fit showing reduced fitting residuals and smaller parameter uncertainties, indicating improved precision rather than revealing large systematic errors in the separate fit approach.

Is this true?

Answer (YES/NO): NO